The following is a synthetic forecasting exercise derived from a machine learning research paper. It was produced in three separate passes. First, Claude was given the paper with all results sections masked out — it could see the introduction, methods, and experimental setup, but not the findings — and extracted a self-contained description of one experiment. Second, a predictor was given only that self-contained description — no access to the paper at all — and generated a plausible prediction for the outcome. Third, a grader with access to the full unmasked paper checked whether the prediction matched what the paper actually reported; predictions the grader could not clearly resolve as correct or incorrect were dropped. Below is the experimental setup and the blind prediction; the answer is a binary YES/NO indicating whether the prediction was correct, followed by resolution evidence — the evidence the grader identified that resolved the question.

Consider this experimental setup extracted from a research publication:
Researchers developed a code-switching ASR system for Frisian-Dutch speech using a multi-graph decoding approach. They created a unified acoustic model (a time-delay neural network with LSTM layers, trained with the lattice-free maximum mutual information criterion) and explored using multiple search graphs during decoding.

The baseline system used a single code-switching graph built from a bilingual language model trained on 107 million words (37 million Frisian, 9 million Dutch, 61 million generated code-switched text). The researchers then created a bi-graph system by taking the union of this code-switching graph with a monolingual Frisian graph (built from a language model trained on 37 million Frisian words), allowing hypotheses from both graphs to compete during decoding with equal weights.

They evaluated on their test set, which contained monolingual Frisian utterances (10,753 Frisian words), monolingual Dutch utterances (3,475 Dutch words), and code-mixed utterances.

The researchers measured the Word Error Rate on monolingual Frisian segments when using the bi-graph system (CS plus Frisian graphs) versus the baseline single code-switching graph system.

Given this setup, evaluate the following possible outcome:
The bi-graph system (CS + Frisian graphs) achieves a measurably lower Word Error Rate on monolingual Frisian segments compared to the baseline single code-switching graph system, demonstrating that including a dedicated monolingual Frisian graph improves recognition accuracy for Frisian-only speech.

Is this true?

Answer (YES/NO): NO